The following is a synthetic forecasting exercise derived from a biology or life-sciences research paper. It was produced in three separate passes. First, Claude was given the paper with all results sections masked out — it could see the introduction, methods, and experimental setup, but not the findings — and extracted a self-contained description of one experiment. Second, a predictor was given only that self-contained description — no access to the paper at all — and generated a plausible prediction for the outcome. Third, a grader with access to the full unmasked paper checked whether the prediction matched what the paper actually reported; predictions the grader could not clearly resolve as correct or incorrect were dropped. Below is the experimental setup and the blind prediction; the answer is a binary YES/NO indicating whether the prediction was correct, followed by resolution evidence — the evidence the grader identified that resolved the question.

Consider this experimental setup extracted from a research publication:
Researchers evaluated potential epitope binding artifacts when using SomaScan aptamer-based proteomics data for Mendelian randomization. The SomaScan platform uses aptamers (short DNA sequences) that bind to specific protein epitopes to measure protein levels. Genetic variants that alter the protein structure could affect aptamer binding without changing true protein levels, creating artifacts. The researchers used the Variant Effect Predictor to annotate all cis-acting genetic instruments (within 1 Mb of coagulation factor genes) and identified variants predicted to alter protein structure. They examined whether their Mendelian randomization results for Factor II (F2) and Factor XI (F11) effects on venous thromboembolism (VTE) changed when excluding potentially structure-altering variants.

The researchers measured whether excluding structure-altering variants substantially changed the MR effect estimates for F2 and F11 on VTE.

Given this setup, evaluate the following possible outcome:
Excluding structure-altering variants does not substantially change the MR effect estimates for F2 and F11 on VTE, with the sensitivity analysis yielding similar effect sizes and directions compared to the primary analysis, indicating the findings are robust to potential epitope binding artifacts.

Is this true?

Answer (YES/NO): YES